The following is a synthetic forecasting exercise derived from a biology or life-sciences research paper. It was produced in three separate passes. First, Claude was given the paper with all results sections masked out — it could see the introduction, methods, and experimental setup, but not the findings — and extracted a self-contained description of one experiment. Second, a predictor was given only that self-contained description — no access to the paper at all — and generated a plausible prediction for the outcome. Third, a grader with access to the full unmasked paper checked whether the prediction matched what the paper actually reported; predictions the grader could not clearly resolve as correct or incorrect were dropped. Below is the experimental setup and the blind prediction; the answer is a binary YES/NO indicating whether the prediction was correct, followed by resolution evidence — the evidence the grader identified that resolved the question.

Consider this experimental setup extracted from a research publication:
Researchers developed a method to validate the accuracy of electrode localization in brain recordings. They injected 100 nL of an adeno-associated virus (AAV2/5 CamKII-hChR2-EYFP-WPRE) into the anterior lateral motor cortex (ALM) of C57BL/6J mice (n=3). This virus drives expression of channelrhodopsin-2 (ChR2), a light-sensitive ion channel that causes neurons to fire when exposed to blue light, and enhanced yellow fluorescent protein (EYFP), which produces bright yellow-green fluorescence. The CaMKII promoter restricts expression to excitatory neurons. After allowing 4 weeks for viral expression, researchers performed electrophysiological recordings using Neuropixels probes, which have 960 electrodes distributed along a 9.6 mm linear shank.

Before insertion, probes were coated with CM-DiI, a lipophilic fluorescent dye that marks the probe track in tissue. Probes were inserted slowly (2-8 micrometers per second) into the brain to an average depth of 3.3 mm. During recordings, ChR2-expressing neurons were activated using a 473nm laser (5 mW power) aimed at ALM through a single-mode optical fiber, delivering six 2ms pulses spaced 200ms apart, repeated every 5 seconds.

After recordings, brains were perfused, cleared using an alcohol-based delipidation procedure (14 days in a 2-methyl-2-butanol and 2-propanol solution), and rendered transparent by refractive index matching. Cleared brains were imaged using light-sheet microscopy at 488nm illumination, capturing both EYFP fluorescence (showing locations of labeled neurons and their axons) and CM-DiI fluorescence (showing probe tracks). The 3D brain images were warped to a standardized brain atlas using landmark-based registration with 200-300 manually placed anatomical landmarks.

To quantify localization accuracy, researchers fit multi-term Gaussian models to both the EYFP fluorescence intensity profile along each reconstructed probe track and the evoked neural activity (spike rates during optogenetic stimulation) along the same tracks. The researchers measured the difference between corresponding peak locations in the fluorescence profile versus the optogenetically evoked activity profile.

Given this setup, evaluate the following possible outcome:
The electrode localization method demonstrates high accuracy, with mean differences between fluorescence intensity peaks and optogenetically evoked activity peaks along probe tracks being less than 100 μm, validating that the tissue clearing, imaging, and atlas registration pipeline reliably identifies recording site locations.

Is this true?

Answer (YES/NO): YES